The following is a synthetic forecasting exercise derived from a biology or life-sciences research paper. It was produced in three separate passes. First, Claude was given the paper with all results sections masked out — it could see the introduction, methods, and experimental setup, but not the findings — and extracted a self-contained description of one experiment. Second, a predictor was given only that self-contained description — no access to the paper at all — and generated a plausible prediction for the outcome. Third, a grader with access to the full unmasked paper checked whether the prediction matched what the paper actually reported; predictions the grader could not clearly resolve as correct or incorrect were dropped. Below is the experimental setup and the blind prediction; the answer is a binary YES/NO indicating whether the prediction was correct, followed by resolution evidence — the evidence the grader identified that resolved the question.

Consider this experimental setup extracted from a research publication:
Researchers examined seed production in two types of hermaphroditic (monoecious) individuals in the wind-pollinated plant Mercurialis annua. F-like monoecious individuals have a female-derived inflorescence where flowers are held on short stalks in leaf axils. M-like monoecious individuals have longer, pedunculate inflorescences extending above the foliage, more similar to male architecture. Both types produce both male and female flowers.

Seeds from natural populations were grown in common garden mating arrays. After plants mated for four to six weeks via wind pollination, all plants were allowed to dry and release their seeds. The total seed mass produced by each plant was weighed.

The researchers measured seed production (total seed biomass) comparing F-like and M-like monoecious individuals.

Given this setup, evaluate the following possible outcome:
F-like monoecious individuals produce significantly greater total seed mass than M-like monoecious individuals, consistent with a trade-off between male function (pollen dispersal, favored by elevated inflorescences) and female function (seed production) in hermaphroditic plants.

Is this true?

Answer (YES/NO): NO